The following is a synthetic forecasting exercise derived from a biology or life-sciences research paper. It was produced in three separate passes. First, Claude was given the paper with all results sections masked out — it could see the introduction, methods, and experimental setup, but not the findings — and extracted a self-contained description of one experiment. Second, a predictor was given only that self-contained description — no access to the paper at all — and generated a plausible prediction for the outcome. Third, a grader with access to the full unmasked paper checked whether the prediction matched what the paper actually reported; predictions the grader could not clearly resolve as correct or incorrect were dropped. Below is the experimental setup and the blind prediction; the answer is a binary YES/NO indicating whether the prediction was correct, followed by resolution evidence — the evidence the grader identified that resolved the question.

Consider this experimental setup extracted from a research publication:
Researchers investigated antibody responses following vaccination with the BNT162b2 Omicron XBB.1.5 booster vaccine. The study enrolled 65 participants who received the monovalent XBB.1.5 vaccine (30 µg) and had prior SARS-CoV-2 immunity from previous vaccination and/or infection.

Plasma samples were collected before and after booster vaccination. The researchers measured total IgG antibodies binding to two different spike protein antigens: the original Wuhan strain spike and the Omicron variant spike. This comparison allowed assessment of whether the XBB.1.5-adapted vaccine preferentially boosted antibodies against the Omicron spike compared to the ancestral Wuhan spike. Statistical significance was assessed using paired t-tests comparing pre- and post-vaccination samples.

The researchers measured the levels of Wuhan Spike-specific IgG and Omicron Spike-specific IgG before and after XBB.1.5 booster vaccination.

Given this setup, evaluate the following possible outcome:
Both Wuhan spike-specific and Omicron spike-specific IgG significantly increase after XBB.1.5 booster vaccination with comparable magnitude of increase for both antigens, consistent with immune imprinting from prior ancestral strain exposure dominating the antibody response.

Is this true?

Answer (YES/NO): NO